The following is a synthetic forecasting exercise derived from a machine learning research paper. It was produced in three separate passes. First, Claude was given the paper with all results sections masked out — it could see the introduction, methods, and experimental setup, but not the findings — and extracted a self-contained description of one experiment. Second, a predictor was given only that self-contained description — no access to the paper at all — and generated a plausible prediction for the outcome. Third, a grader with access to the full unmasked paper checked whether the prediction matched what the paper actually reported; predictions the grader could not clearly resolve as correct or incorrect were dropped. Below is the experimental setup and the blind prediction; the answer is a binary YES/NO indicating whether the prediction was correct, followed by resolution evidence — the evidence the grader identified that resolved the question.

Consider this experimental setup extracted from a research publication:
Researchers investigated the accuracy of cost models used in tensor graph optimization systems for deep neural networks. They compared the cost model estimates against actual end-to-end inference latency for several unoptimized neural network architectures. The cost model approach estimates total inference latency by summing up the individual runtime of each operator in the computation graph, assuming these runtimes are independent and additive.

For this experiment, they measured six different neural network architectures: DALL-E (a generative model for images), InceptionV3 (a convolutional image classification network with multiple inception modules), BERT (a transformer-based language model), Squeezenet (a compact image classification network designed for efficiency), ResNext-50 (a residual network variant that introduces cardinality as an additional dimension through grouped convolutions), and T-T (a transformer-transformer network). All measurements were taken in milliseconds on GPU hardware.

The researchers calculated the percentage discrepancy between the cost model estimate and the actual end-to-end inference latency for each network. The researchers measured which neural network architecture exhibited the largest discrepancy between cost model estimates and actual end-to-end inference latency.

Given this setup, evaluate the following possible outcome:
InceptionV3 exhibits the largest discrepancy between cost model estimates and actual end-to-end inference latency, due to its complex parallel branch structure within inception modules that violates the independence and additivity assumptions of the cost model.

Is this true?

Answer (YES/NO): NO